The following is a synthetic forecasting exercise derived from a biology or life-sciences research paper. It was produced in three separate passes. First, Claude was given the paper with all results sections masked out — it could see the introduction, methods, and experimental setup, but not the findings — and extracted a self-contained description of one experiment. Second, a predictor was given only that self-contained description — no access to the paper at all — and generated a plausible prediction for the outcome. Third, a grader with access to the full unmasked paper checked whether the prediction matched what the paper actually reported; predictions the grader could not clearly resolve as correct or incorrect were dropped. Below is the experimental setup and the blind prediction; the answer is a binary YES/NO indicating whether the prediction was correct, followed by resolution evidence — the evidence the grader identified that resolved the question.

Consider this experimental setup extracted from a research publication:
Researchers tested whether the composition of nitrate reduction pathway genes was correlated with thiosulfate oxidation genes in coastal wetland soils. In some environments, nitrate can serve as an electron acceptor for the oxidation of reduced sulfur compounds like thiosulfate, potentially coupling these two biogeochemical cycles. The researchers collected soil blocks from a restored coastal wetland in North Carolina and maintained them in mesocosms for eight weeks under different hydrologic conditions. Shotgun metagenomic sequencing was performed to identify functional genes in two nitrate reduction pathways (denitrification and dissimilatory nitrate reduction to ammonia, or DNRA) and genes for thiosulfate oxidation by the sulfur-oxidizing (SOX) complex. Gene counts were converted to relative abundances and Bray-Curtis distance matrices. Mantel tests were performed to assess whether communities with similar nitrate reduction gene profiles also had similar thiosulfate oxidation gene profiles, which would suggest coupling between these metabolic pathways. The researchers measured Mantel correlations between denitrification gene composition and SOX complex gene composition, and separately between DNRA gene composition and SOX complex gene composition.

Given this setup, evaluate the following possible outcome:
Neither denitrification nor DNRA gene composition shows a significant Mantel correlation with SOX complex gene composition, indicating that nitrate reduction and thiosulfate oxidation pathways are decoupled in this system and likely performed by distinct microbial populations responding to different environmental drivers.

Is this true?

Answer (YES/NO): NO